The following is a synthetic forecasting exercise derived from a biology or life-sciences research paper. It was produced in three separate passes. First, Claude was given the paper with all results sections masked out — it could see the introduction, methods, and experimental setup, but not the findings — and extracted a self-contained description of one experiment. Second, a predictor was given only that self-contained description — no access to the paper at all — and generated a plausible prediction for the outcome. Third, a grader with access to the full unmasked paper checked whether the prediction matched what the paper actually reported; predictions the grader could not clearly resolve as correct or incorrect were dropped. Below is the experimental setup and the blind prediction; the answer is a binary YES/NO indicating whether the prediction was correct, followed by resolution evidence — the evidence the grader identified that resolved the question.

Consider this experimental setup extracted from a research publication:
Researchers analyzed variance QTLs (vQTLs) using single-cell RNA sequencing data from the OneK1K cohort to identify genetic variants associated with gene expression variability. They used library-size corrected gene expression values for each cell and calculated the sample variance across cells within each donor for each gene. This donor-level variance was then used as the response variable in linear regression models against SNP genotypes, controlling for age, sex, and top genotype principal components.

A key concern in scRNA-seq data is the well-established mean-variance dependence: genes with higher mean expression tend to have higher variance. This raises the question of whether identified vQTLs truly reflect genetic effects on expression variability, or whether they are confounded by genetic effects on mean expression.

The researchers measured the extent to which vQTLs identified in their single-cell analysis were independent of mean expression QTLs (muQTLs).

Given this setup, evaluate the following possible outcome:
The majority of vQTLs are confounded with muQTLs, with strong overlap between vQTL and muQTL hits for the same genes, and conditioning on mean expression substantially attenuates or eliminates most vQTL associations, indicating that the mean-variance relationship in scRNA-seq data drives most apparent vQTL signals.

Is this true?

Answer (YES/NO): YES